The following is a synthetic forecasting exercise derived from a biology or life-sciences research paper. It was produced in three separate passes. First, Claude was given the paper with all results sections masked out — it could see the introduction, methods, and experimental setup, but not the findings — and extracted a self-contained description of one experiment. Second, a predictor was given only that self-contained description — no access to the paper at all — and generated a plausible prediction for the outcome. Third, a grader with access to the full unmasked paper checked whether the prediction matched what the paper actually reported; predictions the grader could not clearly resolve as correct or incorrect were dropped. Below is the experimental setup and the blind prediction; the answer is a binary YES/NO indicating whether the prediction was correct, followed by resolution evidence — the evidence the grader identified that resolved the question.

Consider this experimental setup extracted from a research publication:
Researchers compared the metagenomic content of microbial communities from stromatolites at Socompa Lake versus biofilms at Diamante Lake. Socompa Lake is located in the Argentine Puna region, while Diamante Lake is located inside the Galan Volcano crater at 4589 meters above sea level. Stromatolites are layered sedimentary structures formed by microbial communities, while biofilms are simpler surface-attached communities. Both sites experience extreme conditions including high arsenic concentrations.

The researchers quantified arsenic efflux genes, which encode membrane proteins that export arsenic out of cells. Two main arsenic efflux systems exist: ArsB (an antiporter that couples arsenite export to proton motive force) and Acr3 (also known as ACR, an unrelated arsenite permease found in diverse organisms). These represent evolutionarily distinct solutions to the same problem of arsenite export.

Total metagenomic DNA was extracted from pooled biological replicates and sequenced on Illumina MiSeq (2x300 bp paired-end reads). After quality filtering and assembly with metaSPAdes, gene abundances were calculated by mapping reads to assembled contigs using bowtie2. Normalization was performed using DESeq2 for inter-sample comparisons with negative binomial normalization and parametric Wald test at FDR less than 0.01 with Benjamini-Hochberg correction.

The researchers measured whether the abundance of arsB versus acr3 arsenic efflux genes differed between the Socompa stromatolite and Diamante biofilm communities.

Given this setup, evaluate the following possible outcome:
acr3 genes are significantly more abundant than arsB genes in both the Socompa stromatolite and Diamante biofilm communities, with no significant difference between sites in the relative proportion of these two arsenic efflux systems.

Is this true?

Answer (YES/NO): NO